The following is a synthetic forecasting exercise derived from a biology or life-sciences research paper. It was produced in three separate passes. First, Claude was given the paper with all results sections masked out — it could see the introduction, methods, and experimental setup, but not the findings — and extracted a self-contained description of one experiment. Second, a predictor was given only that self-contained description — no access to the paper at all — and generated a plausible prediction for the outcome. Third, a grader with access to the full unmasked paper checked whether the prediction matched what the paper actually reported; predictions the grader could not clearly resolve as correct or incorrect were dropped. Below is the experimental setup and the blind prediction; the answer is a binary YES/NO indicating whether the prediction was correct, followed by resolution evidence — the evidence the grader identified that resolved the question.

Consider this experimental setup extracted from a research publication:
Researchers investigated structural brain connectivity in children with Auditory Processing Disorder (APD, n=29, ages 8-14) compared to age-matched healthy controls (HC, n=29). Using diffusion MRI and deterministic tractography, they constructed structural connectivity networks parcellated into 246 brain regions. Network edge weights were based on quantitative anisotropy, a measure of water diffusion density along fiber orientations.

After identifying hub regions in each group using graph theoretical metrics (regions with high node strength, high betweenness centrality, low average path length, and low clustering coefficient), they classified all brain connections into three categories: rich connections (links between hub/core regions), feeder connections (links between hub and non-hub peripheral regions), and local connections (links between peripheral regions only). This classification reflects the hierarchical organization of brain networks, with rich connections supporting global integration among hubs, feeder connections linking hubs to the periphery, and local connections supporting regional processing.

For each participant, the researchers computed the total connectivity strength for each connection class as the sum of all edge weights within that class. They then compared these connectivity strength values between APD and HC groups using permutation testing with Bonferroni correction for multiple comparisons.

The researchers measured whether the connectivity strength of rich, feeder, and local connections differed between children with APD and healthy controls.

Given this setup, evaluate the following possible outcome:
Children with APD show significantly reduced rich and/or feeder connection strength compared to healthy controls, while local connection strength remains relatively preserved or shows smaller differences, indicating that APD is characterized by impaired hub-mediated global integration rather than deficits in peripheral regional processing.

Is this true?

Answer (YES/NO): NO